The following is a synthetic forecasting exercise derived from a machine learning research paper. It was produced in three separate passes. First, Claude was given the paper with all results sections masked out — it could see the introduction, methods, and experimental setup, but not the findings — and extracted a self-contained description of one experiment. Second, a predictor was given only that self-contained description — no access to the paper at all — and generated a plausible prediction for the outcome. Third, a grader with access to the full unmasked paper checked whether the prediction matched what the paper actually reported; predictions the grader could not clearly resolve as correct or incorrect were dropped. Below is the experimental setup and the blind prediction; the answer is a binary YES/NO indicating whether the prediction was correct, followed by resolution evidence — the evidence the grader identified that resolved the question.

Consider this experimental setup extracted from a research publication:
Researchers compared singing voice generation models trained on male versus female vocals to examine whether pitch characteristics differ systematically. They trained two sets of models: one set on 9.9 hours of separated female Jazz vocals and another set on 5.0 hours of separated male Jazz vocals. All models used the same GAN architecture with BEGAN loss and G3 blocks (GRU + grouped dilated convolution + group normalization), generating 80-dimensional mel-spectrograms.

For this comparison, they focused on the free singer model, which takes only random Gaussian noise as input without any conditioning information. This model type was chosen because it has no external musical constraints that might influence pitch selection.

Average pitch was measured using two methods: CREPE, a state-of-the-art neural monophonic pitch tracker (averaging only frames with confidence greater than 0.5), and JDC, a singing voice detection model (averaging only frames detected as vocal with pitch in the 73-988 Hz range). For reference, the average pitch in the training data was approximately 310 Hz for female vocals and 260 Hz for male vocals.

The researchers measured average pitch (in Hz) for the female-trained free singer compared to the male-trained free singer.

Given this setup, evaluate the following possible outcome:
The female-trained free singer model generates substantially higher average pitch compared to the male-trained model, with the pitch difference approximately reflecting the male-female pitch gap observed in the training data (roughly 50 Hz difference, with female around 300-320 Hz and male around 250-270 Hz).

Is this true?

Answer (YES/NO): NO